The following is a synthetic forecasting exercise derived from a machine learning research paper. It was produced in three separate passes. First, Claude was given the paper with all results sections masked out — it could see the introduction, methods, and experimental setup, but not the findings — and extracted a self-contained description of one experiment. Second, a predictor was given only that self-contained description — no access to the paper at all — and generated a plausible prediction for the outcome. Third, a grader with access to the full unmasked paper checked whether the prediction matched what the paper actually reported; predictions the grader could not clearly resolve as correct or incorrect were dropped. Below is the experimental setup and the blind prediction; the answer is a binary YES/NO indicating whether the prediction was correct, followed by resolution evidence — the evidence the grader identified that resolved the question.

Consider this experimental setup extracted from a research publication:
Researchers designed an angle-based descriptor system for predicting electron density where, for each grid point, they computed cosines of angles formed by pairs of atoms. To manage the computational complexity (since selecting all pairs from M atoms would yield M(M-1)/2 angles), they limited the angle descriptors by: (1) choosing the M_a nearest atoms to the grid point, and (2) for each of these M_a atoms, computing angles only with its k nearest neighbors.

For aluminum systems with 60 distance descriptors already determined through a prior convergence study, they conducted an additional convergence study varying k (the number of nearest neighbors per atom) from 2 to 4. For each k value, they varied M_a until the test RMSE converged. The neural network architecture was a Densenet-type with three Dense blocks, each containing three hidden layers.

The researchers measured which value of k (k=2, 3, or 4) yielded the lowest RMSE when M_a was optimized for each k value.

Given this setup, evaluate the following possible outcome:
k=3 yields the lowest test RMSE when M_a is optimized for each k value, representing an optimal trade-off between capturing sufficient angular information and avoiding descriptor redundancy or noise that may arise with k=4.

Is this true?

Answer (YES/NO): YES